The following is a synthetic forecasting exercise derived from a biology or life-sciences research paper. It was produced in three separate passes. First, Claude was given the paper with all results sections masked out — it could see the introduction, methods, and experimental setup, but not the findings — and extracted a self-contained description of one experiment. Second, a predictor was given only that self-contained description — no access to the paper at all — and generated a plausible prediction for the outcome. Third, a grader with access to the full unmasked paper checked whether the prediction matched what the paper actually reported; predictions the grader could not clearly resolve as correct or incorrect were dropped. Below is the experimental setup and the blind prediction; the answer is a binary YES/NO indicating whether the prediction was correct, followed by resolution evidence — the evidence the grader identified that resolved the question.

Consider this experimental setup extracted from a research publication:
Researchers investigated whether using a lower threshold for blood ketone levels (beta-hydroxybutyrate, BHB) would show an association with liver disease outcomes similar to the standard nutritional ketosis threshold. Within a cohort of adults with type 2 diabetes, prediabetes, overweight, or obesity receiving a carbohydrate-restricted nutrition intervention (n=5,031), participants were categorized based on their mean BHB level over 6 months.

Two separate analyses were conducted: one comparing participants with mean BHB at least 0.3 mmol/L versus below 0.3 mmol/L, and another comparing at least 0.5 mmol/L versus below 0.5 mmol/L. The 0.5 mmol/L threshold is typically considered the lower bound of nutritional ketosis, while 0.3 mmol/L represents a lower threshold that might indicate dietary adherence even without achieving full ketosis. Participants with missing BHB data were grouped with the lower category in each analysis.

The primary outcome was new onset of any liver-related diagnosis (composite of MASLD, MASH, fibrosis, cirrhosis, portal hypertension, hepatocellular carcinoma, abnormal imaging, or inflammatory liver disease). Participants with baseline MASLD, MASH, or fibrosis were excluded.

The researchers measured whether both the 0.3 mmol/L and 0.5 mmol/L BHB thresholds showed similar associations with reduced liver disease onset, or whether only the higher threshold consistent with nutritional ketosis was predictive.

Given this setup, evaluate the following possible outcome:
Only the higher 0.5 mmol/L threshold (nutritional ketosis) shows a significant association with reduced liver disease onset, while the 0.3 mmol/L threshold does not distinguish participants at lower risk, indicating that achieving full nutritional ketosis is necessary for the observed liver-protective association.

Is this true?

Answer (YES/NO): NO